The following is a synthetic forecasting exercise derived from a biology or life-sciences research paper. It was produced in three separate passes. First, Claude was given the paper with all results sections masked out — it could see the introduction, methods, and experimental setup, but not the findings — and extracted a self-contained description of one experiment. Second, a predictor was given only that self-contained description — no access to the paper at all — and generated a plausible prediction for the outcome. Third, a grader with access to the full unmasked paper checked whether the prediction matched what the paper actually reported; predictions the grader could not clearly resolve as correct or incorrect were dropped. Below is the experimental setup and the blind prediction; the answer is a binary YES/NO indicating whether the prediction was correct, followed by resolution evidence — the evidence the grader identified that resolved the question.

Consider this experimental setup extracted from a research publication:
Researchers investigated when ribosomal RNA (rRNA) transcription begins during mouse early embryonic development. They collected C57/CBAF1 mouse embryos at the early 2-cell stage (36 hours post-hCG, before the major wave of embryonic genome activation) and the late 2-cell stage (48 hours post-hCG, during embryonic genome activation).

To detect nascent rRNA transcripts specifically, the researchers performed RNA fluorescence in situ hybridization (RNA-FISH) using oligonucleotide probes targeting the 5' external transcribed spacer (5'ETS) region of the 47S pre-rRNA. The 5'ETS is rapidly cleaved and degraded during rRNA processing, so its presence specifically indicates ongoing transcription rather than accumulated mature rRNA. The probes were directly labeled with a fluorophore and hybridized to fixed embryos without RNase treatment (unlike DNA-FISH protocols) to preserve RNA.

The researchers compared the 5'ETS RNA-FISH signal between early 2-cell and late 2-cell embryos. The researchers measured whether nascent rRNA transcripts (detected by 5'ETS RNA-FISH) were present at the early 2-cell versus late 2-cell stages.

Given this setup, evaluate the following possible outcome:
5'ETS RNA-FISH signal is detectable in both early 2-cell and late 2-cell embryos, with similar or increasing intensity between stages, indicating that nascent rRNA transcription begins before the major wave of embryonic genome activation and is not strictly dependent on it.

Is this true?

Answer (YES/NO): NO